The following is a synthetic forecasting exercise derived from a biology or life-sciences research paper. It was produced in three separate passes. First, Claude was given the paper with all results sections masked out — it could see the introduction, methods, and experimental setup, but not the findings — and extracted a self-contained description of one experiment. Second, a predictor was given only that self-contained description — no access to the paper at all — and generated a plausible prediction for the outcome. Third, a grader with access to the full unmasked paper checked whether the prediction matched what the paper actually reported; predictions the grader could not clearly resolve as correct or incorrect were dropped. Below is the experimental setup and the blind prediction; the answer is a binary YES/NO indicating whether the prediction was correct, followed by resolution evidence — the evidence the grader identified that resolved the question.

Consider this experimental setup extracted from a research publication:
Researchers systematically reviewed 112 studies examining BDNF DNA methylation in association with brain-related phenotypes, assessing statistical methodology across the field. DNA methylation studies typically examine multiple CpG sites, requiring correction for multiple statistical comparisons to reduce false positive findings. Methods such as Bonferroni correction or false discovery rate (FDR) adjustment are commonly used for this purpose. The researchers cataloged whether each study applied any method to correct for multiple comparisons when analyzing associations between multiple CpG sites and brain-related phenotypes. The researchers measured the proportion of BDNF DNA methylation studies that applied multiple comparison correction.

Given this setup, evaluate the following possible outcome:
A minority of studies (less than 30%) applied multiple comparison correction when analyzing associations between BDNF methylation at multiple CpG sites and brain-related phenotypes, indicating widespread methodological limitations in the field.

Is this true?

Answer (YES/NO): NO